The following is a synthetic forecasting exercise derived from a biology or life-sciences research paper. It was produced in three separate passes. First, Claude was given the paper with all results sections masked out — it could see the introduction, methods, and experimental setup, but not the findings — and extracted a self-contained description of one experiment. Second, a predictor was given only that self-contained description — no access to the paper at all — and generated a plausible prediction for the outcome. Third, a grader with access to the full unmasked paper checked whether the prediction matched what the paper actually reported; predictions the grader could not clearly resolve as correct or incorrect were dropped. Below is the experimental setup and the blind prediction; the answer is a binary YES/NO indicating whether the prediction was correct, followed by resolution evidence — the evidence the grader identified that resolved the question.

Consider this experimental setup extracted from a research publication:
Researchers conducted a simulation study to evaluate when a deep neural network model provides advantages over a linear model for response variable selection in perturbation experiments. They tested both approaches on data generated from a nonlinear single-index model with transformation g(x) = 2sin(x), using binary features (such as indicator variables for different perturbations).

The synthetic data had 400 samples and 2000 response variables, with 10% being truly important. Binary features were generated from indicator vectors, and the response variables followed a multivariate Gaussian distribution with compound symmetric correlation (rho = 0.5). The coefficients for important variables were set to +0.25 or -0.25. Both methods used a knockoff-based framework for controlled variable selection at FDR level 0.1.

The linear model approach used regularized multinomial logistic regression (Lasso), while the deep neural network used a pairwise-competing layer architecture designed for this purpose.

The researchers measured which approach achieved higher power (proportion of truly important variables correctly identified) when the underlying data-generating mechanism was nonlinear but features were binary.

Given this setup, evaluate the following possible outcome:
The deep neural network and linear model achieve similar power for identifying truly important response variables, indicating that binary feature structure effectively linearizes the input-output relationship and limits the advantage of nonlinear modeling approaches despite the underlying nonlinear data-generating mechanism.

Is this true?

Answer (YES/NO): NO